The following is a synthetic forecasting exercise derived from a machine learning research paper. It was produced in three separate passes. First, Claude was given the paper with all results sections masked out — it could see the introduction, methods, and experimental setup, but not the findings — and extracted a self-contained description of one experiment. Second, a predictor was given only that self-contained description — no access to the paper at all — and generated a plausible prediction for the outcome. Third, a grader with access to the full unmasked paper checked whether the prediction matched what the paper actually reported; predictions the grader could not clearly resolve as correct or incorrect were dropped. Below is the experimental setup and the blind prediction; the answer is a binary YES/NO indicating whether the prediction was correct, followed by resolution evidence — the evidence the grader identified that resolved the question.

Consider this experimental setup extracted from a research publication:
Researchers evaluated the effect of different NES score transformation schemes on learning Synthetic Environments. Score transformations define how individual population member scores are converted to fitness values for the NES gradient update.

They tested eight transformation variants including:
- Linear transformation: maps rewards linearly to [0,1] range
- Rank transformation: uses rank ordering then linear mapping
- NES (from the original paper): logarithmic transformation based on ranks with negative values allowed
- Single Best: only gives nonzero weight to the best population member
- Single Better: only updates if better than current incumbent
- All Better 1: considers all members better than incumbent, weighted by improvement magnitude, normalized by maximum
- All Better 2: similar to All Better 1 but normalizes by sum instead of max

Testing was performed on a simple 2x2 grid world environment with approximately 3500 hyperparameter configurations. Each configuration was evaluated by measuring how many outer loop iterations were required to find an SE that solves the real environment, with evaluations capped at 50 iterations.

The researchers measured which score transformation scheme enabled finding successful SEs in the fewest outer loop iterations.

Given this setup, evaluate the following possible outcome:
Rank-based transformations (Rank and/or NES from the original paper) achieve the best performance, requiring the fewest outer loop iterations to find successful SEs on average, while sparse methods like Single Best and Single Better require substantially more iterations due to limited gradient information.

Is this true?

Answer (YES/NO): NO